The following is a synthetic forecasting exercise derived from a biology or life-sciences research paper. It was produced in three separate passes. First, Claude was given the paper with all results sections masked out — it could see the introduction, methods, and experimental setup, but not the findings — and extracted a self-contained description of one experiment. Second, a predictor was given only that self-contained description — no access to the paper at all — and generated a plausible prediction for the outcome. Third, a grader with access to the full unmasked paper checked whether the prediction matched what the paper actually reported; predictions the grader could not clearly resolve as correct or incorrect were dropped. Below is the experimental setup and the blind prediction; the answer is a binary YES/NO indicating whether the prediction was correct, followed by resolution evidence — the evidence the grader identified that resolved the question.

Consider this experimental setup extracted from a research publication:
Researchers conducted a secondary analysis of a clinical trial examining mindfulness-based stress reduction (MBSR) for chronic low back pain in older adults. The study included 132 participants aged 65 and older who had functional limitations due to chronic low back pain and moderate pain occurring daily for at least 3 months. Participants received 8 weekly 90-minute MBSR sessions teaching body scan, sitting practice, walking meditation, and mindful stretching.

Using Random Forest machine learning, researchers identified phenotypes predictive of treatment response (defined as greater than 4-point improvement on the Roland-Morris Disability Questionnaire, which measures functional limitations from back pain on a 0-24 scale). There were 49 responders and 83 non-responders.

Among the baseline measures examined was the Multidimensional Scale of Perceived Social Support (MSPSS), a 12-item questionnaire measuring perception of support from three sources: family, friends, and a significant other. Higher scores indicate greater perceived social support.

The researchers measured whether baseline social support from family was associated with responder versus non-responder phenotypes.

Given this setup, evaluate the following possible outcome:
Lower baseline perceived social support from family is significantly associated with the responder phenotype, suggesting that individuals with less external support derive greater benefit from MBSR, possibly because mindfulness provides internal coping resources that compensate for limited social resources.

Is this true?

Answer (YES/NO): NO